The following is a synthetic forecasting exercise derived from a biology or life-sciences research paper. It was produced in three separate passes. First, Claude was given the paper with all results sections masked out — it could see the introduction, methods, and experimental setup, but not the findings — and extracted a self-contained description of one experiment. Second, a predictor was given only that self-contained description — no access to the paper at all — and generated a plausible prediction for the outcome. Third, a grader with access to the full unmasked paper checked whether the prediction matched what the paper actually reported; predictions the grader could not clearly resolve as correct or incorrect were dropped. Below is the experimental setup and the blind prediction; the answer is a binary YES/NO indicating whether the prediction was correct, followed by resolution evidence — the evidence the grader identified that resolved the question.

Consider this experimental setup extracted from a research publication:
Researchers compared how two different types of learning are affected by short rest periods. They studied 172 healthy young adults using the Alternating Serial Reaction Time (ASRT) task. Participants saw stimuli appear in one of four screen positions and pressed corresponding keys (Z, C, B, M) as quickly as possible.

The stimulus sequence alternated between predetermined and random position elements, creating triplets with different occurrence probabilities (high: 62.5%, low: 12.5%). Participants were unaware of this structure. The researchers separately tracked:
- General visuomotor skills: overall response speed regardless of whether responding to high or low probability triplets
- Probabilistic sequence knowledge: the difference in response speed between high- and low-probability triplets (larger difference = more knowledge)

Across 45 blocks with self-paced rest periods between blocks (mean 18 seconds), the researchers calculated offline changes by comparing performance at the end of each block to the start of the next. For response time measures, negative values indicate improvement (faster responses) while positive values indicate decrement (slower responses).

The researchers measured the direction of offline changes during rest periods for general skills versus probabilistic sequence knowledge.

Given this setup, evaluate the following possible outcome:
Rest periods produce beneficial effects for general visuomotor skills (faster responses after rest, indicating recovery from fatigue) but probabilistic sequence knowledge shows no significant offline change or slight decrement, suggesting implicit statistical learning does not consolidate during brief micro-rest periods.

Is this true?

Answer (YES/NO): NO